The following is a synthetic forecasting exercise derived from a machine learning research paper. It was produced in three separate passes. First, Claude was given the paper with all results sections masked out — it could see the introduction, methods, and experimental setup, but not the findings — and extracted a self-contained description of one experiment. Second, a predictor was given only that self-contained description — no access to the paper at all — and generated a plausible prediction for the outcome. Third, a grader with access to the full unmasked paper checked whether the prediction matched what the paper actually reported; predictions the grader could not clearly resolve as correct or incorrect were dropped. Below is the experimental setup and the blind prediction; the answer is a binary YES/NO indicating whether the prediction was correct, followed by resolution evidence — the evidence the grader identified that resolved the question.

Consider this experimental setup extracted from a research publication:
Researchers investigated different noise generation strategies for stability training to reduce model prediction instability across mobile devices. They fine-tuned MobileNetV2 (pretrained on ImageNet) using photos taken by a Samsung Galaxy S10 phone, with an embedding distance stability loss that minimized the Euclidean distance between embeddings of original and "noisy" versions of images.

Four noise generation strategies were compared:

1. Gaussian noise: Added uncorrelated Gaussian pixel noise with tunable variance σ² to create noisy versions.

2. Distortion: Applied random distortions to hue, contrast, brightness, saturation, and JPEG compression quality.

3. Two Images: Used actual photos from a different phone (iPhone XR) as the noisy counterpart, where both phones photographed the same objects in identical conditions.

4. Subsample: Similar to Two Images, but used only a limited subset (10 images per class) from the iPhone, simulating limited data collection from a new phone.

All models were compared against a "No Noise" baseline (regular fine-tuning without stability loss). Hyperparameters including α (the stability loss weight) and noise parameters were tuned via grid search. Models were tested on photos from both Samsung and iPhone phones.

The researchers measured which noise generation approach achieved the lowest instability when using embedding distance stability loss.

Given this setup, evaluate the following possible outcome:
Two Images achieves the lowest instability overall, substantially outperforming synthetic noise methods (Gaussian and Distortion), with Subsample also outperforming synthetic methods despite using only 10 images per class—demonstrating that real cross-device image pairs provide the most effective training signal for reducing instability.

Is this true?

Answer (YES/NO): YES